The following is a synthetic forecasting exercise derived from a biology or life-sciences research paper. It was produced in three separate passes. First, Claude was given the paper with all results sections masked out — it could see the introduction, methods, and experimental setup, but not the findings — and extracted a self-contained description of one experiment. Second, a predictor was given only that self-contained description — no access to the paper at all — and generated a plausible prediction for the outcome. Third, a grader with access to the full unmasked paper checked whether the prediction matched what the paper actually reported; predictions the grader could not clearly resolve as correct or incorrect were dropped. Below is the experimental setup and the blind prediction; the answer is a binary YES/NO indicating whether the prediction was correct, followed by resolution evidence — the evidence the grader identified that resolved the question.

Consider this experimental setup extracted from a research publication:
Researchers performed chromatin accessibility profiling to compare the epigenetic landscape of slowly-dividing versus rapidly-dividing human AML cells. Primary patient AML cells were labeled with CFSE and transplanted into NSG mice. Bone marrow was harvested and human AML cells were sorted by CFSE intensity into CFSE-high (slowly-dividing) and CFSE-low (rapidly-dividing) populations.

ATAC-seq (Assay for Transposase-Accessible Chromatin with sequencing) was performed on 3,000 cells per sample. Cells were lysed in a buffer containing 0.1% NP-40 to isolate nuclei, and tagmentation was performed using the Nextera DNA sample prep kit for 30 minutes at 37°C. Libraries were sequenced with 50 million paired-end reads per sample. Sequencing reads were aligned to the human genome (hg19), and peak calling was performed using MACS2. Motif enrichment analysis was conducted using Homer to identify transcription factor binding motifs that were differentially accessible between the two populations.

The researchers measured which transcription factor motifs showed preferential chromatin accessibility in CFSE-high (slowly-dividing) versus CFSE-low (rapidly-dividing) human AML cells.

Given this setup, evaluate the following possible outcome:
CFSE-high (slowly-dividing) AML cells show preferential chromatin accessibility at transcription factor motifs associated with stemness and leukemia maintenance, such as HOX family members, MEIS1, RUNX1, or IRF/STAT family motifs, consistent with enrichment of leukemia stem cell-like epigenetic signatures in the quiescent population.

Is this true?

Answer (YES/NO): NO